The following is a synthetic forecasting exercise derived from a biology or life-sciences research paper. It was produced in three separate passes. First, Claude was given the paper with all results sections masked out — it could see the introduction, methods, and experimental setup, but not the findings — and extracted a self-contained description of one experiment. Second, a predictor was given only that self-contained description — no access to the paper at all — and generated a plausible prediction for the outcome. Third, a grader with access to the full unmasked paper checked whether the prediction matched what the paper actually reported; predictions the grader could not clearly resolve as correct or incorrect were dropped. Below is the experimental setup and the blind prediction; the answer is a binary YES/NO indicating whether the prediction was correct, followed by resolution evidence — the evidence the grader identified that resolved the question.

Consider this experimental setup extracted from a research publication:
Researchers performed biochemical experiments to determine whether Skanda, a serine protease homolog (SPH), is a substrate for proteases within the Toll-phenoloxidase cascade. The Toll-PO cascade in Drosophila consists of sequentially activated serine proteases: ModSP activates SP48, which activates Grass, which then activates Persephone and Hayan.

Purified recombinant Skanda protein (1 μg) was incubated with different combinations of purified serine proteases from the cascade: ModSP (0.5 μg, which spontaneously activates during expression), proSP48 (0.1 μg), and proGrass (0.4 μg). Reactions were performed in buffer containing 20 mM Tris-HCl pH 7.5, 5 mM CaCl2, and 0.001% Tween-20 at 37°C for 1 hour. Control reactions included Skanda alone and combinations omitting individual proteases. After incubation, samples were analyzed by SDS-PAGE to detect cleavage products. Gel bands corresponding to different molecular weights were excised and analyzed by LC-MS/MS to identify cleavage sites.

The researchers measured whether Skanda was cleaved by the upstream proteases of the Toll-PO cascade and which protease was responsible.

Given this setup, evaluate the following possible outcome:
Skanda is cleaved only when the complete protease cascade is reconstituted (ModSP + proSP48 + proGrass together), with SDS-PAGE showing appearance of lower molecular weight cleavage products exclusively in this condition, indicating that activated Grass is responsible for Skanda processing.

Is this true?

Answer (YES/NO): NO